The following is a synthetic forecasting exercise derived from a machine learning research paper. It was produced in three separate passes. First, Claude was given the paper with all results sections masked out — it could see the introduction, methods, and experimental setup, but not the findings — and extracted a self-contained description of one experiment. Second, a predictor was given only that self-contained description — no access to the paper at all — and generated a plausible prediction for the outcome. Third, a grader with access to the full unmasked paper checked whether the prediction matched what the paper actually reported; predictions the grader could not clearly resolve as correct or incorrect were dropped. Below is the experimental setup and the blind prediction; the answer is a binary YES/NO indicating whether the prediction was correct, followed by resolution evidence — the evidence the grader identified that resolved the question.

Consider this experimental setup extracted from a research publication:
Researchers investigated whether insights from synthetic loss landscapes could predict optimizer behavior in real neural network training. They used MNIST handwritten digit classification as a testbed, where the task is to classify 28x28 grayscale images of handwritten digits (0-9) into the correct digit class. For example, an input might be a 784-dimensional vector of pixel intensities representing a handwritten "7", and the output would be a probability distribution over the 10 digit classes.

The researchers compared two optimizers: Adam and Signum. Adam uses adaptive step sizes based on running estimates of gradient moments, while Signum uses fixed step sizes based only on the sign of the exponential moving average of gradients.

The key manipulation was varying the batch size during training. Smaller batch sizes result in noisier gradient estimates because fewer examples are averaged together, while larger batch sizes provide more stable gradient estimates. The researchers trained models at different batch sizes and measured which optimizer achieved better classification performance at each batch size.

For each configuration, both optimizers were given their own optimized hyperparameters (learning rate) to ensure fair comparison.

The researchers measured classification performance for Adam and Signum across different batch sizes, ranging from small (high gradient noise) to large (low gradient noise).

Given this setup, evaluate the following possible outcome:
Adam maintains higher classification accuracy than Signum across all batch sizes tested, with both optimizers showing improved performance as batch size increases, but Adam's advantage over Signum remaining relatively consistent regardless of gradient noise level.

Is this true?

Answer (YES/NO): NO